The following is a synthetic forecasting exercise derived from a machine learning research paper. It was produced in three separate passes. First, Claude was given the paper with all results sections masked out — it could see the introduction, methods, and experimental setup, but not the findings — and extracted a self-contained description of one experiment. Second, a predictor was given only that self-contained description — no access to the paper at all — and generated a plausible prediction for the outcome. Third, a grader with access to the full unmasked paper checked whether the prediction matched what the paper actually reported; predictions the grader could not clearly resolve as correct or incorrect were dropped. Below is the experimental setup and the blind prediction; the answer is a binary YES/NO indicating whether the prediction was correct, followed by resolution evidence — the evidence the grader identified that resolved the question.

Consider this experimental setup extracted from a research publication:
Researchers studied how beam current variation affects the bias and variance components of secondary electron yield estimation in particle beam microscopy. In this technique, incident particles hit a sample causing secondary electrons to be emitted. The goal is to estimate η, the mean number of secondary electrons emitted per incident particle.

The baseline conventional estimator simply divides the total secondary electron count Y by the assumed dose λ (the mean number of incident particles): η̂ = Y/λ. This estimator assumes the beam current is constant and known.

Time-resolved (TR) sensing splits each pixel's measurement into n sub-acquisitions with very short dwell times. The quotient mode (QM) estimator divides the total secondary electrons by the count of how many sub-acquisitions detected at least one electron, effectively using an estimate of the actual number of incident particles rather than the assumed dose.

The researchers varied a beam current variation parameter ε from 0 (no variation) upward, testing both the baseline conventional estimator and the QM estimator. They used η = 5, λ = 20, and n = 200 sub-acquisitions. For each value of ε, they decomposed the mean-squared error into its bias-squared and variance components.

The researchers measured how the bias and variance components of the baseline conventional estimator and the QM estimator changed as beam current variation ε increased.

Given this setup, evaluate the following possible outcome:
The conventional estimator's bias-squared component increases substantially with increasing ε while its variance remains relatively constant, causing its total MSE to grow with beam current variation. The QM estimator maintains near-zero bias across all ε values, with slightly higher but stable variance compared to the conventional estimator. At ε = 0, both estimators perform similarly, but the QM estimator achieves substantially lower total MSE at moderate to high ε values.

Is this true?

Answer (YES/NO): NO